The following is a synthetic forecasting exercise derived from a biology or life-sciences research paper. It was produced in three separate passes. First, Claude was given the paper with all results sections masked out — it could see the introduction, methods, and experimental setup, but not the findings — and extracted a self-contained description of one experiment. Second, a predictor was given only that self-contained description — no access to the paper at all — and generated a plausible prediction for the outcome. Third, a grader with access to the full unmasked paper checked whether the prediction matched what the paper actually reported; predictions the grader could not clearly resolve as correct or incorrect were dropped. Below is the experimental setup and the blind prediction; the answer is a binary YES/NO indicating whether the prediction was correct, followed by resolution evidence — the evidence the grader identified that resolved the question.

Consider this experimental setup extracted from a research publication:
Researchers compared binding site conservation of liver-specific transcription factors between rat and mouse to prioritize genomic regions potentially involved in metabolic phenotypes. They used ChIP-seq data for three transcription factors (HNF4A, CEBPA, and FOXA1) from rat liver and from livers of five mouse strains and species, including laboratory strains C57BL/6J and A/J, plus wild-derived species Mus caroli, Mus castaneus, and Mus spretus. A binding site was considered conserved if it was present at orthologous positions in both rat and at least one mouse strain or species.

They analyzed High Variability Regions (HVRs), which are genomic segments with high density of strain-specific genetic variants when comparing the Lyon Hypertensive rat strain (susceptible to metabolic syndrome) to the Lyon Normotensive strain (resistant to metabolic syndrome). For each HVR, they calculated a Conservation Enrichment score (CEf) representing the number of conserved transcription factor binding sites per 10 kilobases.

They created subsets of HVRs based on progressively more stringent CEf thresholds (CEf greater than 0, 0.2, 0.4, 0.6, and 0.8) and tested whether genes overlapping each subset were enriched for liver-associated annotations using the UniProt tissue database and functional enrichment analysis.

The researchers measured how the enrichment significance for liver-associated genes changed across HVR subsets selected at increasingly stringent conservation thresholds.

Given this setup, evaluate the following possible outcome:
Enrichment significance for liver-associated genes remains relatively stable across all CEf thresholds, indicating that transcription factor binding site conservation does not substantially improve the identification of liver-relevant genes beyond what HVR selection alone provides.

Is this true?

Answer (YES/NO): NO